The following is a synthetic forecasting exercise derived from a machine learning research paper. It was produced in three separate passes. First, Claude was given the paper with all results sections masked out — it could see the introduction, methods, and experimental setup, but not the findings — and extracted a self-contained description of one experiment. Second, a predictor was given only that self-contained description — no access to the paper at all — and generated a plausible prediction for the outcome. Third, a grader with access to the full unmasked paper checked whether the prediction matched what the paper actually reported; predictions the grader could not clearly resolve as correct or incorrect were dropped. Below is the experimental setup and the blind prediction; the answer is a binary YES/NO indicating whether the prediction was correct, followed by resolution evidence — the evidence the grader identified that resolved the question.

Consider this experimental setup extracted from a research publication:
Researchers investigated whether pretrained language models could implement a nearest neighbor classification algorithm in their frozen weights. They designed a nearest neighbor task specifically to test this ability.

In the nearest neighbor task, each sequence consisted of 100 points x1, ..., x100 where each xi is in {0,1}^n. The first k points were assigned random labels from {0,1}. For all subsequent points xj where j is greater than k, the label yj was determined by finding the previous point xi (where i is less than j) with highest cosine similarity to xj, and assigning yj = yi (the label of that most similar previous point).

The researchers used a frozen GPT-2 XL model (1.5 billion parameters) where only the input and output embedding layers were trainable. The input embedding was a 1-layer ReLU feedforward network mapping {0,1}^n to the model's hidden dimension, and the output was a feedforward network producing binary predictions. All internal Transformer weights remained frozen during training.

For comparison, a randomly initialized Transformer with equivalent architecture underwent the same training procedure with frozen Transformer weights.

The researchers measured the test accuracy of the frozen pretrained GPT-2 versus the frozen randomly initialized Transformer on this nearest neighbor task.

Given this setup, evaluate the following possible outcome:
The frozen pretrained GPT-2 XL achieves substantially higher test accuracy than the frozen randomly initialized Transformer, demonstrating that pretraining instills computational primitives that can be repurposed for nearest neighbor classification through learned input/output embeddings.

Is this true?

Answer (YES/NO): YES